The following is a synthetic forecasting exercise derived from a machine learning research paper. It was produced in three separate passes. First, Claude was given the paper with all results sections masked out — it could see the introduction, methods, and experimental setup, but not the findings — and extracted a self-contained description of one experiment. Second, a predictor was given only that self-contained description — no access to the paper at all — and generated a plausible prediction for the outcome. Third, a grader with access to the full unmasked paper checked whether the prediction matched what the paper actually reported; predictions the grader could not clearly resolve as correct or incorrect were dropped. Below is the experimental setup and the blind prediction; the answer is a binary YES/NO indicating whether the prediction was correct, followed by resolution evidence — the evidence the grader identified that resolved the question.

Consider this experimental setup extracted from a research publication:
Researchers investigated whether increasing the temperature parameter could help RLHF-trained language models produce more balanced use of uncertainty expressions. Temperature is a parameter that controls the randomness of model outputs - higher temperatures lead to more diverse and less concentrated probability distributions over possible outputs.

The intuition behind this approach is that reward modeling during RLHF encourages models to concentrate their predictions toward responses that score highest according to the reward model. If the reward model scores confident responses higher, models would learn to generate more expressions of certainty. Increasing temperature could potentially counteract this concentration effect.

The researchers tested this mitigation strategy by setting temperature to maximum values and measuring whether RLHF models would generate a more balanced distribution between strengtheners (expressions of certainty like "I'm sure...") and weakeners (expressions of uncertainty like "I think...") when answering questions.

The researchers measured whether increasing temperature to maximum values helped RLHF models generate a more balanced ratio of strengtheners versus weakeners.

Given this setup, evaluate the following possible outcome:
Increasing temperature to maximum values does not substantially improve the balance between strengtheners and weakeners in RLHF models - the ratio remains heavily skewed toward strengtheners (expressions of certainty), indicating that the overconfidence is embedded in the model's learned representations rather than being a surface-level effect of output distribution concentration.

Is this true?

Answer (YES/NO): YES